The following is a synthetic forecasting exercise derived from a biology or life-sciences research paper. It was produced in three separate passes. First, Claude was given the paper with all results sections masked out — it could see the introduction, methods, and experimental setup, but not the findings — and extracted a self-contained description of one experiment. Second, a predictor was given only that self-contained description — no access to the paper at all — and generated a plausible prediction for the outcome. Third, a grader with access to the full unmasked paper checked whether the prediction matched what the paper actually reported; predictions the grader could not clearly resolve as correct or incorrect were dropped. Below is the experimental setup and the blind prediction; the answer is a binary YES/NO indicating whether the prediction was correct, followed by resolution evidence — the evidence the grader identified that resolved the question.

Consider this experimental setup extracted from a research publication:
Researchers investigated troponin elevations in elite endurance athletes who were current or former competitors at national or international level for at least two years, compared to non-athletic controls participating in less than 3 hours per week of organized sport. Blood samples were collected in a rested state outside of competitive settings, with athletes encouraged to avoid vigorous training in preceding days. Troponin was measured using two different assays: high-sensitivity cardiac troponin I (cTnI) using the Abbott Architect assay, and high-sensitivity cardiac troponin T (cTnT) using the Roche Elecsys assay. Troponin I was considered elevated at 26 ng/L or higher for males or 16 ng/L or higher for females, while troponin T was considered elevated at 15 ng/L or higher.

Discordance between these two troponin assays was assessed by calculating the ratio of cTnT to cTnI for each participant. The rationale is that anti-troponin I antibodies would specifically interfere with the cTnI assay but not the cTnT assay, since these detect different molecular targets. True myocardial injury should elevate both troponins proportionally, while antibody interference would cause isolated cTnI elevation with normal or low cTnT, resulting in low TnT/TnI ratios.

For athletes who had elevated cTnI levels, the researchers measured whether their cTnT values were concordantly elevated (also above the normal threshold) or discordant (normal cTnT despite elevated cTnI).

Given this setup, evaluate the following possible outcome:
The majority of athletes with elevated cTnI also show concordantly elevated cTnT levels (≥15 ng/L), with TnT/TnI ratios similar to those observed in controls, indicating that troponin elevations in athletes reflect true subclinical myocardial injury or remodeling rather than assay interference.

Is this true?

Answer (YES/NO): NO